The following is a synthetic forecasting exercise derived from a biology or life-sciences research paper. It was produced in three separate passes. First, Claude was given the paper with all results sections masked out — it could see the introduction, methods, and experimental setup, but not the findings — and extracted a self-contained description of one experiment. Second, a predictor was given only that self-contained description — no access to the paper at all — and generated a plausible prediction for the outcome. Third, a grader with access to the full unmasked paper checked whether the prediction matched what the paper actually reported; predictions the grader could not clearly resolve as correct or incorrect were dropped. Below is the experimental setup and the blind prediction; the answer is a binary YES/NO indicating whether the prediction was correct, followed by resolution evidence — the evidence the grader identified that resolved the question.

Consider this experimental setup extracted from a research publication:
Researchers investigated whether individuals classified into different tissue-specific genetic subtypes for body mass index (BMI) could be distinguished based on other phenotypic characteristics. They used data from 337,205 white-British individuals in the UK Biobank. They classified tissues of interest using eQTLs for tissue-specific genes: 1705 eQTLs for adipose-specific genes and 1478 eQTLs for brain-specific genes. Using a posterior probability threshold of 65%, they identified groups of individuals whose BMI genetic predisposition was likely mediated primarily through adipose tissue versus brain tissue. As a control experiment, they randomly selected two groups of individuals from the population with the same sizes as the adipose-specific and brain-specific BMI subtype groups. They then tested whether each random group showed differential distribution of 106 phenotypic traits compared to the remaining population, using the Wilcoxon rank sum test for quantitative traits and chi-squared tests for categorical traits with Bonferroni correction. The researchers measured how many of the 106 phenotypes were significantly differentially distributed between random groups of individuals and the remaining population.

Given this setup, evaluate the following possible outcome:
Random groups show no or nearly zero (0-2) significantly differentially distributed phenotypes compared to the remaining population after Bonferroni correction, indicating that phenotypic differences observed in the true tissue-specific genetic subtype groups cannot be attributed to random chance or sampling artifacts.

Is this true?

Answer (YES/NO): YES